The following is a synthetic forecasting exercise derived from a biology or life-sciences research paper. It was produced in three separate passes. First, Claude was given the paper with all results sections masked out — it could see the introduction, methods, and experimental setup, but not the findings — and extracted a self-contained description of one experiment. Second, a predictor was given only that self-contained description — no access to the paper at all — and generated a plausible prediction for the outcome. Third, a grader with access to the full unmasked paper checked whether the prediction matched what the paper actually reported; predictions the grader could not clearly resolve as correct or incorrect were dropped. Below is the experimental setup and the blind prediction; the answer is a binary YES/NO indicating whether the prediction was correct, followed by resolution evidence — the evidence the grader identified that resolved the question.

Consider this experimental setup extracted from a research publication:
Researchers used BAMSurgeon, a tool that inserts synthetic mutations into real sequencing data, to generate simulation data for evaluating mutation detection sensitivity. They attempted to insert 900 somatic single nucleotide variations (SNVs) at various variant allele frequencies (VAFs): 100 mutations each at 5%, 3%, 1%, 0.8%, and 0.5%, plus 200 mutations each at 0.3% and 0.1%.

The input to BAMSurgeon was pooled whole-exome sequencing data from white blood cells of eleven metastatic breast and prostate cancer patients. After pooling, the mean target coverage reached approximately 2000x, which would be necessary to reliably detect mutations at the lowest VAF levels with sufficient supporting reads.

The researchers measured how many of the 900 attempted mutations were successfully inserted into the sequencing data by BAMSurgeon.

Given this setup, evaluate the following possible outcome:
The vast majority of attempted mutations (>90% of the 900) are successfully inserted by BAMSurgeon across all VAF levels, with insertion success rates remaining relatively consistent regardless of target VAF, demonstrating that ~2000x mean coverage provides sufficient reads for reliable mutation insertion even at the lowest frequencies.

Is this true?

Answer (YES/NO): NO